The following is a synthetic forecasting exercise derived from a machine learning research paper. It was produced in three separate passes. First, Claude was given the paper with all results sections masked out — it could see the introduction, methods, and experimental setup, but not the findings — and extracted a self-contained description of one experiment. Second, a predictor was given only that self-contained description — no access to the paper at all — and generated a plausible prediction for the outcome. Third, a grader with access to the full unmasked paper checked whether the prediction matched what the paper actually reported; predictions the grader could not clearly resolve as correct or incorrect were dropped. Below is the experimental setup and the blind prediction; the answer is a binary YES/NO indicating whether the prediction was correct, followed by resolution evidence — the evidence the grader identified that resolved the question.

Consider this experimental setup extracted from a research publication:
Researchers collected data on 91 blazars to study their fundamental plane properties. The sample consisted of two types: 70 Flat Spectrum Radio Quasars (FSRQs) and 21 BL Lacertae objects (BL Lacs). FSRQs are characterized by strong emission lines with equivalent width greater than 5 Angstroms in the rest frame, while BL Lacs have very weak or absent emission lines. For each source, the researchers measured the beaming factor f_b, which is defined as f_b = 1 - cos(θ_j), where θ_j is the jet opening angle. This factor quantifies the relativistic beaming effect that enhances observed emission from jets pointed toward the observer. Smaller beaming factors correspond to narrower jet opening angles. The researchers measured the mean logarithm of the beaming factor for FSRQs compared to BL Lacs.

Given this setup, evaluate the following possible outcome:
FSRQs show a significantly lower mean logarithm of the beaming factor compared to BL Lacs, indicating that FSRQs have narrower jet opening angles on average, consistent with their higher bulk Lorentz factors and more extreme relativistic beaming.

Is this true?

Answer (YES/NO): YES